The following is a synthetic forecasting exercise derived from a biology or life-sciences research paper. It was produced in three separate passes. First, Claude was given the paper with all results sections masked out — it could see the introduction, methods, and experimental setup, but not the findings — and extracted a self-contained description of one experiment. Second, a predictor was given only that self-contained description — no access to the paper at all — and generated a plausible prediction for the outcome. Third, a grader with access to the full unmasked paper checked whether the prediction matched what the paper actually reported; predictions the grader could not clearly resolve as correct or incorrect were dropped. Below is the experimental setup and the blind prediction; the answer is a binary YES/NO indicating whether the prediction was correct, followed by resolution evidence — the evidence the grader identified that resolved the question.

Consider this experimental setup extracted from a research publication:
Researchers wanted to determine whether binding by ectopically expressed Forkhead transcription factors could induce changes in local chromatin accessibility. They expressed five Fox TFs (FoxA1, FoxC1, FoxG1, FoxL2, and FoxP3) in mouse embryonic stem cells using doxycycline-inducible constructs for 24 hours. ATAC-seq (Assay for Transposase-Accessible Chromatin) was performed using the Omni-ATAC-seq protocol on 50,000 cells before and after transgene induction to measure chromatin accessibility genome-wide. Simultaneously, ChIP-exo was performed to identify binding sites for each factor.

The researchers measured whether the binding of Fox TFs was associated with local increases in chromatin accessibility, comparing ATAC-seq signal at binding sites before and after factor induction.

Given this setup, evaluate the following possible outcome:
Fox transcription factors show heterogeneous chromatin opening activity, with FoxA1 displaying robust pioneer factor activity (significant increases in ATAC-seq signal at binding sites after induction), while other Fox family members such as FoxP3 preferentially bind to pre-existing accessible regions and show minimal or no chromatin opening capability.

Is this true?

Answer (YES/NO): YES